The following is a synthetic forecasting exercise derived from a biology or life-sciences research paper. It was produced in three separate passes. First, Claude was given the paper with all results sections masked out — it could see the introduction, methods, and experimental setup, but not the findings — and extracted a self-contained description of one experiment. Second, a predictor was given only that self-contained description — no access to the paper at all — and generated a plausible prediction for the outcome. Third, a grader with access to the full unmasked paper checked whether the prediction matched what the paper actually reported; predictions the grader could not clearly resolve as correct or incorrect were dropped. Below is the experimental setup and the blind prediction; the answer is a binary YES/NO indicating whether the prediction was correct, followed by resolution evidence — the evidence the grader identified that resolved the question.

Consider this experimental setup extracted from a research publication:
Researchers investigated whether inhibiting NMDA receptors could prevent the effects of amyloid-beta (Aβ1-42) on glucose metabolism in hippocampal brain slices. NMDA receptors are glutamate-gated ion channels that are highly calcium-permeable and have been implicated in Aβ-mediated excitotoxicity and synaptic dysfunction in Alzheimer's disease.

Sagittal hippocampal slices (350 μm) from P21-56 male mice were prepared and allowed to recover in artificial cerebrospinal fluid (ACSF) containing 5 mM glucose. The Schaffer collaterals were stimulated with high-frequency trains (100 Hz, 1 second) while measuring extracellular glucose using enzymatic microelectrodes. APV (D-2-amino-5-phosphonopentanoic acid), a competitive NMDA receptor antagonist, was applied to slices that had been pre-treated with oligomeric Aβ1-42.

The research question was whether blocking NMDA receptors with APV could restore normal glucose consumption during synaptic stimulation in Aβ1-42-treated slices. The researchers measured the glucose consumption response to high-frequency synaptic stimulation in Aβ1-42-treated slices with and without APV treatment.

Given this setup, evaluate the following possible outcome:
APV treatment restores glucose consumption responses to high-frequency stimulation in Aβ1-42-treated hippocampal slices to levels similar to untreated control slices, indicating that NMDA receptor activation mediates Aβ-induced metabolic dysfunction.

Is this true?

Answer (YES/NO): NO